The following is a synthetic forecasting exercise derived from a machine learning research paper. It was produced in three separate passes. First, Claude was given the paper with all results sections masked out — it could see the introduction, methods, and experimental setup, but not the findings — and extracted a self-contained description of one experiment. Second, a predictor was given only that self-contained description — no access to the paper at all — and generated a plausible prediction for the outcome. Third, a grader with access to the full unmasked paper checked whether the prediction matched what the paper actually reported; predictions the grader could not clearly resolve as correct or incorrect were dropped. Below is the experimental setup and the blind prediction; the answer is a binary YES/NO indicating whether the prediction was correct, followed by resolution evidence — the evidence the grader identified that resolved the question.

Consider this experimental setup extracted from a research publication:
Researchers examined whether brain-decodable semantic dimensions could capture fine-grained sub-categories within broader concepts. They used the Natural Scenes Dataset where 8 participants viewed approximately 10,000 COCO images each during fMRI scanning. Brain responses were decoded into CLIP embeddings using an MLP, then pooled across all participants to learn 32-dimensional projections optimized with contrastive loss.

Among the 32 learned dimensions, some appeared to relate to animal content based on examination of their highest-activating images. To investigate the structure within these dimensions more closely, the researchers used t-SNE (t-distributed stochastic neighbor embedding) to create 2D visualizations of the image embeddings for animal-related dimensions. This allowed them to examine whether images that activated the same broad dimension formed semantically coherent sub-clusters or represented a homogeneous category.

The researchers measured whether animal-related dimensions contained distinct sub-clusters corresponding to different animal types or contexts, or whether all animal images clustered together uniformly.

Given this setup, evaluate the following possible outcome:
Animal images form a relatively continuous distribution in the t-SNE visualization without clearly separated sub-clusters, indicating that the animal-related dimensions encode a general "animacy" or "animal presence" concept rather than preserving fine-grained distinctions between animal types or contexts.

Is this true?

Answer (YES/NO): NO